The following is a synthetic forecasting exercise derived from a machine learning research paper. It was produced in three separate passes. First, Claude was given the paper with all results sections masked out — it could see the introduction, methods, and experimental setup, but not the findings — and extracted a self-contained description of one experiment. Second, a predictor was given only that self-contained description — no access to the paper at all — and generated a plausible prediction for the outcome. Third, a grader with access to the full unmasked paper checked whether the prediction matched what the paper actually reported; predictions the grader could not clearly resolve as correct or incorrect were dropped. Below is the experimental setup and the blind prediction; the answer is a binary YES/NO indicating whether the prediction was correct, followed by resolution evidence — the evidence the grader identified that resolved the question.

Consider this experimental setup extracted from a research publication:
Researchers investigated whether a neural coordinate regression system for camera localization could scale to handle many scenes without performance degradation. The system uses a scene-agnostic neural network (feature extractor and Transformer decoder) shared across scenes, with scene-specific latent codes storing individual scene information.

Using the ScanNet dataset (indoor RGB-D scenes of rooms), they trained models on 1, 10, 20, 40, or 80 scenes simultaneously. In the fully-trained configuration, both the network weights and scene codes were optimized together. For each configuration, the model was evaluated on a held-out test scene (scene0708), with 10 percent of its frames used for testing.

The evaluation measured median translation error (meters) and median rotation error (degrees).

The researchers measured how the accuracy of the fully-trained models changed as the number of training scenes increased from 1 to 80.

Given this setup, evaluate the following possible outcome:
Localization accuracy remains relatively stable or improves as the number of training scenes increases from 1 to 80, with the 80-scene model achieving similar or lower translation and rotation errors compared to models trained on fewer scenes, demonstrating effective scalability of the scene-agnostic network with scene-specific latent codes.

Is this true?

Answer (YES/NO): YES